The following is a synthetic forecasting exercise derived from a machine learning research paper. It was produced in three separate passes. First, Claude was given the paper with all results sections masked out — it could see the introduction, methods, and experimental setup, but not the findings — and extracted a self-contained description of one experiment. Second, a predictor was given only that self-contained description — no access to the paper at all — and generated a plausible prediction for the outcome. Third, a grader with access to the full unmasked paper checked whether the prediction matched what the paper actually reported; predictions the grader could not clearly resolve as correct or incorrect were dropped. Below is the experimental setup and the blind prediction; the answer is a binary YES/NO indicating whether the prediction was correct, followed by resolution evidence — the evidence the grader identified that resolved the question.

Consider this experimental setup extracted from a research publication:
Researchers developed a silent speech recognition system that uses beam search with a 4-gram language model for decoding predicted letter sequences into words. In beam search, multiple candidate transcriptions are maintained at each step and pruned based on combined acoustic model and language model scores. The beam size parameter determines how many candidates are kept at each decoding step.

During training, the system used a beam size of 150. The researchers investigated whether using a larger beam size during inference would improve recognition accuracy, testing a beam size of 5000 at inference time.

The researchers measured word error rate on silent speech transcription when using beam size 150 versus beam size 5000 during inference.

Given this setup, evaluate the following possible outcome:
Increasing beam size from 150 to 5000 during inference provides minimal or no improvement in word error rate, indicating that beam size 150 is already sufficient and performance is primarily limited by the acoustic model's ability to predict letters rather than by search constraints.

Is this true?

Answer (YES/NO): NO